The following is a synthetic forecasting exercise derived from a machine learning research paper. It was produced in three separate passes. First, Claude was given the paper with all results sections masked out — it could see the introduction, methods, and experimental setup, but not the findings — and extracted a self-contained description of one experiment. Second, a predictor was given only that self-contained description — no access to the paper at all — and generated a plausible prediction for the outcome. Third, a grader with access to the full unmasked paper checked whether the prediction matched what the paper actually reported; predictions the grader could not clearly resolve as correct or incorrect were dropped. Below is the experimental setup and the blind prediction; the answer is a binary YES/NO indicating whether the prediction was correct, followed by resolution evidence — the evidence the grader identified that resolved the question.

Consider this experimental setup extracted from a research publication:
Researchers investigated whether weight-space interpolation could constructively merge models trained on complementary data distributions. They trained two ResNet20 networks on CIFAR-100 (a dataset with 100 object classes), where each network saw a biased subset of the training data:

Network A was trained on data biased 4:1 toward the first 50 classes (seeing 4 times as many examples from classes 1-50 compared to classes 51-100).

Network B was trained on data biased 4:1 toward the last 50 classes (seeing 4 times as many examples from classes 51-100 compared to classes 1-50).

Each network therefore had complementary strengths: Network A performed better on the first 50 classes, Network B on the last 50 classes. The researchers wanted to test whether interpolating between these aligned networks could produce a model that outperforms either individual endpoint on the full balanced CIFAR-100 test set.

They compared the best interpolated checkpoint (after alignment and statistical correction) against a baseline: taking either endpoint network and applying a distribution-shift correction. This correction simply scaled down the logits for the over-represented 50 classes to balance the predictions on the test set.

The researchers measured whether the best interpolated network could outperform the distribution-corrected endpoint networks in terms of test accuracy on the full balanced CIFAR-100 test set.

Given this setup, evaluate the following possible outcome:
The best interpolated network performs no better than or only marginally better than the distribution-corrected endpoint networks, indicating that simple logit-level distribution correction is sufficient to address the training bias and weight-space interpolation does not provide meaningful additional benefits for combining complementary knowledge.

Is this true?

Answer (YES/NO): YES